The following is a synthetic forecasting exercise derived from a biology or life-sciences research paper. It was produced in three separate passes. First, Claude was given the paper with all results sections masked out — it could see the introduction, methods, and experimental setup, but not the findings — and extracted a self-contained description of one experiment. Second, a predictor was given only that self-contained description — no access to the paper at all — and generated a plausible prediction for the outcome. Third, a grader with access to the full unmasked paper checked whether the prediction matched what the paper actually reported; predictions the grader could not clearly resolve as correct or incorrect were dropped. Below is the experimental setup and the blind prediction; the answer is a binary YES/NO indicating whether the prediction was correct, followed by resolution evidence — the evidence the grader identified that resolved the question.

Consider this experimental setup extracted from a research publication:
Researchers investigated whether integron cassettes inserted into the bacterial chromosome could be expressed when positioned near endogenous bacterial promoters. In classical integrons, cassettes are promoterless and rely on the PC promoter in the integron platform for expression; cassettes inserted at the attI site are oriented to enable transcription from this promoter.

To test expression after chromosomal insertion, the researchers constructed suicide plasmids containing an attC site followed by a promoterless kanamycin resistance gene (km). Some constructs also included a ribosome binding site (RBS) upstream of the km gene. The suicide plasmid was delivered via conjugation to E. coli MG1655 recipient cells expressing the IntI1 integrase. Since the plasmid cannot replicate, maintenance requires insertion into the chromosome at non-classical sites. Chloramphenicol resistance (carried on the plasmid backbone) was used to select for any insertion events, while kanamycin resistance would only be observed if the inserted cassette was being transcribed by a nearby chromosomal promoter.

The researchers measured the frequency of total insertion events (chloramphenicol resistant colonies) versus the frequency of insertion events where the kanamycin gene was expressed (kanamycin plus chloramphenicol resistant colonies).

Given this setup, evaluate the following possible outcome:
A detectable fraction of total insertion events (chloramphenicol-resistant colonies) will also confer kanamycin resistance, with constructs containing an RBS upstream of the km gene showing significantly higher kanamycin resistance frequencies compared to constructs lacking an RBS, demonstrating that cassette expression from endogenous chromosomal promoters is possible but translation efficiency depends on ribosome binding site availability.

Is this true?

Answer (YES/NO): YES